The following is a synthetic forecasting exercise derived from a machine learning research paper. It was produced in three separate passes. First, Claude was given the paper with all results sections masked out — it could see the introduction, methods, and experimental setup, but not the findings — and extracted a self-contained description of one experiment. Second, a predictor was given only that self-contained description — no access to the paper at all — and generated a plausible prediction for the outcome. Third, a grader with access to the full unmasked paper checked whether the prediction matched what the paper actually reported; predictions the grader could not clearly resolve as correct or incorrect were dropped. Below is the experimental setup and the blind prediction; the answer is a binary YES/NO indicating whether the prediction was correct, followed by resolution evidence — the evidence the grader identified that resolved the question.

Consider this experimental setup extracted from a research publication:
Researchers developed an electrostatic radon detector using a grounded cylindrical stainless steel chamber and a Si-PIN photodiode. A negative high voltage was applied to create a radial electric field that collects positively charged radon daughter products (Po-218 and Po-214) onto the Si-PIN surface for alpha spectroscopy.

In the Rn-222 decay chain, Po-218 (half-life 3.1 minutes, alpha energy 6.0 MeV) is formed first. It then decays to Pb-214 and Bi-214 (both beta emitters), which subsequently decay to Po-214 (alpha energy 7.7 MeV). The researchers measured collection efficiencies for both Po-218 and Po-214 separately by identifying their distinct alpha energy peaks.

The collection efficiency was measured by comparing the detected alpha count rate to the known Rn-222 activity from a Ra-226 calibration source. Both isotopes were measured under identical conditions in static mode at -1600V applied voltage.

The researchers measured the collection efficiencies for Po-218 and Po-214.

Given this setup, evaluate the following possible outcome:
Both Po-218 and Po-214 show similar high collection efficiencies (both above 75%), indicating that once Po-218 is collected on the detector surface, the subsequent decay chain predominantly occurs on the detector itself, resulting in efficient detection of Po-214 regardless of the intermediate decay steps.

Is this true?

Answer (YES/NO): NO